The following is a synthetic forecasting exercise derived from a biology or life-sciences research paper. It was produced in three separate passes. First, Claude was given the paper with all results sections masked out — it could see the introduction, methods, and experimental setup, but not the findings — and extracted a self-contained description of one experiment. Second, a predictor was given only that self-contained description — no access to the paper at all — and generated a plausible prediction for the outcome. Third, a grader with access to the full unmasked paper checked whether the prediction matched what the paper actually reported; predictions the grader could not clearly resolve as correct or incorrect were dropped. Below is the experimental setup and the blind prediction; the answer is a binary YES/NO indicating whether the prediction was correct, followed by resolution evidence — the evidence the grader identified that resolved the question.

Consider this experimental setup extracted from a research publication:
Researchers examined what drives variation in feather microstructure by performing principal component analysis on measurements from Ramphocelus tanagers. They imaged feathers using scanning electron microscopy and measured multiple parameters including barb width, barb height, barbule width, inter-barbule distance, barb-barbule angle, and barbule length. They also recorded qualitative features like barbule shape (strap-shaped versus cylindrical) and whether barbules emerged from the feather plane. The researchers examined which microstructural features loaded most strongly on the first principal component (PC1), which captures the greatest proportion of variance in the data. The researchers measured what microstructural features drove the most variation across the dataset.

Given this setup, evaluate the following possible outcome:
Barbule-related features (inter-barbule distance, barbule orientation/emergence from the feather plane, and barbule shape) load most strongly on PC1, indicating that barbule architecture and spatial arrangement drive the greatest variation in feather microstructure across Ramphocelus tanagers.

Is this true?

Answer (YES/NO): NO